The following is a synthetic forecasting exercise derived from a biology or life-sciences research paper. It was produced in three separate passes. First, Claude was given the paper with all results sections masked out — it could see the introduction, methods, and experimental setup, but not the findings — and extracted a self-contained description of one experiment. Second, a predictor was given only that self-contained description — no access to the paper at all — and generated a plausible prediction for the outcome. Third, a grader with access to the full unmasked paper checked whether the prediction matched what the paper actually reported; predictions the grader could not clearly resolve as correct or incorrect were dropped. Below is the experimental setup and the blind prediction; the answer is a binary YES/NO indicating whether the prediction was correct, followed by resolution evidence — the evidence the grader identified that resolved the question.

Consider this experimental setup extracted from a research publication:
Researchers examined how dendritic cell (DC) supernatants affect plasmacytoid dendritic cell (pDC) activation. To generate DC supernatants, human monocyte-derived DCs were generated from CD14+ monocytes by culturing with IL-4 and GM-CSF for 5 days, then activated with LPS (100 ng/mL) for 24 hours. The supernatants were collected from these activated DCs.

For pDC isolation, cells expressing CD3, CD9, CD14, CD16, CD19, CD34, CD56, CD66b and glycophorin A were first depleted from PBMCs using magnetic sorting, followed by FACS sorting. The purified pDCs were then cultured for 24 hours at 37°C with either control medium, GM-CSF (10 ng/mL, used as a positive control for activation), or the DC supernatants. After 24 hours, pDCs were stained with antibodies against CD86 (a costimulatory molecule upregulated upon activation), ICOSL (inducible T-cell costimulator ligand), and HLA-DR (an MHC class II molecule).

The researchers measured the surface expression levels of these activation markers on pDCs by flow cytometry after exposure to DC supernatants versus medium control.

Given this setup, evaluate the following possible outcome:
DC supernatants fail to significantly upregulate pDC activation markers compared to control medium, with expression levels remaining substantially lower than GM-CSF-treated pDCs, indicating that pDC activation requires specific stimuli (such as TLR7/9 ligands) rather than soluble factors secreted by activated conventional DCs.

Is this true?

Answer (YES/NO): NO